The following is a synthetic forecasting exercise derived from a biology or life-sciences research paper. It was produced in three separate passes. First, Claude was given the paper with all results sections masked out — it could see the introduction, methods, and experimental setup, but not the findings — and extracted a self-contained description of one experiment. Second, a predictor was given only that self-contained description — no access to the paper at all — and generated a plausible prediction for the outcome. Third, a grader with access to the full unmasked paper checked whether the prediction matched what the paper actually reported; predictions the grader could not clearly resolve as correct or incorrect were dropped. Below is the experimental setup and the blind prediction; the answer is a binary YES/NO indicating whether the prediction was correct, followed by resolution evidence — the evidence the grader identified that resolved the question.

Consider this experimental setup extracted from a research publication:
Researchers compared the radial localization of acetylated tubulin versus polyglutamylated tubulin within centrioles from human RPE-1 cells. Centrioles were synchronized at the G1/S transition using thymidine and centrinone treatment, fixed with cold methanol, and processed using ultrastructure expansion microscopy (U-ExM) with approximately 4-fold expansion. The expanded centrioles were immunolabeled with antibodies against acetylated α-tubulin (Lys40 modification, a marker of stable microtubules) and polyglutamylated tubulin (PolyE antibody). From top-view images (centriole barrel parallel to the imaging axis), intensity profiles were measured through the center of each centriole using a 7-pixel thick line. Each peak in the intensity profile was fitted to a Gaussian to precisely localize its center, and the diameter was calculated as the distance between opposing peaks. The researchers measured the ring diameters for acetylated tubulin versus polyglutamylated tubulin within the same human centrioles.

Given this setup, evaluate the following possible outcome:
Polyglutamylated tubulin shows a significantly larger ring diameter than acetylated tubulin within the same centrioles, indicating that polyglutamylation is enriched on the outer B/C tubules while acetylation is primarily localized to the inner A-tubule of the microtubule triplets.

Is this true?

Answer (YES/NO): NO